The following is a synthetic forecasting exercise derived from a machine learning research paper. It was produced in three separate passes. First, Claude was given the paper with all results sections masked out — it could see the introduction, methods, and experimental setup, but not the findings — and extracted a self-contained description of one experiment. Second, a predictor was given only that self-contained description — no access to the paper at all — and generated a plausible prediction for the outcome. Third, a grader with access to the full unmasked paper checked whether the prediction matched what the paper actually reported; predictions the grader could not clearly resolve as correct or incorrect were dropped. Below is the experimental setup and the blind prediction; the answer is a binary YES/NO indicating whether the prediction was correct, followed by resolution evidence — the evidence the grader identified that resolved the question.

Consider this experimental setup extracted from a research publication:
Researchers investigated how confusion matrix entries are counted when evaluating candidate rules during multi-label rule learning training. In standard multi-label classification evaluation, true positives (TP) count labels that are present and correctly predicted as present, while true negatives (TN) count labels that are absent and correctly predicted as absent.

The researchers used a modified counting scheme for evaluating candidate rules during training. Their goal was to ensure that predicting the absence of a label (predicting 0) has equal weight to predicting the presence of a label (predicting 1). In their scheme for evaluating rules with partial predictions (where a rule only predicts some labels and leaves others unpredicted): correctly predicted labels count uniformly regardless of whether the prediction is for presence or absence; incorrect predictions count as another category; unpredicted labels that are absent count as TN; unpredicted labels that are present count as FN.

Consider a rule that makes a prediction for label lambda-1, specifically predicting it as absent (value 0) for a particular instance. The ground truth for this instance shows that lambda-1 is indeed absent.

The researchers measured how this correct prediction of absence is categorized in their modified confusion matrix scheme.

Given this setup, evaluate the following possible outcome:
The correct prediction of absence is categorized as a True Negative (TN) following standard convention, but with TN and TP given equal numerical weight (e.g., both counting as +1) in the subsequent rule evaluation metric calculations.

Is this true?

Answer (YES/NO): NO